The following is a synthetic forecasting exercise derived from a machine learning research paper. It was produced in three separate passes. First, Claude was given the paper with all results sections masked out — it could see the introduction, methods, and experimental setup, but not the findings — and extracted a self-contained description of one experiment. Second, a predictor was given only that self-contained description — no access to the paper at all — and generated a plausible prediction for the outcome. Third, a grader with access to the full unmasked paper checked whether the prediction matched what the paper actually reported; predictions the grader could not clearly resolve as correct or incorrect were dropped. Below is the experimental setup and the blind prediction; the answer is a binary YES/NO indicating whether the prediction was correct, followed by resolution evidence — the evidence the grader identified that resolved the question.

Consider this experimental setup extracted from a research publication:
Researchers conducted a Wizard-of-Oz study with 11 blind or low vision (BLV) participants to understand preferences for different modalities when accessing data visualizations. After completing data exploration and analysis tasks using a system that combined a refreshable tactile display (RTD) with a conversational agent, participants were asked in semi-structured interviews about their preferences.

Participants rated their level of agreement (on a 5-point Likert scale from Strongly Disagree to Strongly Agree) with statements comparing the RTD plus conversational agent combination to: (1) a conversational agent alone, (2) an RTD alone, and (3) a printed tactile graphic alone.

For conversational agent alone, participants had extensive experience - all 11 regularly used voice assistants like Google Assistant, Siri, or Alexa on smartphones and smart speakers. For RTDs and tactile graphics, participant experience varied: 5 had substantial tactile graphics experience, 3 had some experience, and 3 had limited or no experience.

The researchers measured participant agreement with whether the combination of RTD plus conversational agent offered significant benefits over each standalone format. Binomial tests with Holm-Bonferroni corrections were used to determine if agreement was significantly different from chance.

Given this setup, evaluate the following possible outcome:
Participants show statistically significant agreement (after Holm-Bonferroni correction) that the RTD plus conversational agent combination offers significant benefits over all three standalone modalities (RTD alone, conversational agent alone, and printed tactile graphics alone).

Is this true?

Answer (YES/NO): YES